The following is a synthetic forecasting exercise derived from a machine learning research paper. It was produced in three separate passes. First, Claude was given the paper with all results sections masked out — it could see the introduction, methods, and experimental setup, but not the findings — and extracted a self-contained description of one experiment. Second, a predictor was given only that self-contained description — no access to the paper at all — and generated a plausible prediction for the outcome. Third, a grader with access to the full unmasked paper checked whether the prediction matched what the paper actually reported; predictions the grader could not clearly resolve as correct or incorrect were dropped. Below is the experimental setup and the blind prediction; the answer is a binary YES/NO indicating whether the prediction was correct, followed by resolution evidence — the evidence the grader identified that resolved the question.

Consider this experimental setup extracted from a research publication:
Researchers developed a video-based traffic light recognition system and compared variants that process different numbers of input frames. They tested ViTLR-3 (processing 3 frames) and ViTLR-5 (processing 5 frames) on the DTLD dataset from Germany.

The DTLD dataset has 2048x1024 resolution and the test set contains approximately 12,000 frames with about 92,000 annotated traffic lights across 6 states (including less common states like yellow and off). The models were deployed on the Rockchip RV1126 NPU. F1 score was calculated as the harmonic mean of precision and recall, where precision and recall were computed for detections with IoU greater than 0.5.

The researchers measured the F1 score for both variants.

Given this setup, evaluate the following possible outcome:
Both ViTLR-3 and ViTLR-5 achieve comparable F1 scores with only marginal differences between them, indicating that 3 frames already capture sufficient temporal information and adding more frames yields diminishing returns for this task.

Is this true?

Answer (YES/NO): NO